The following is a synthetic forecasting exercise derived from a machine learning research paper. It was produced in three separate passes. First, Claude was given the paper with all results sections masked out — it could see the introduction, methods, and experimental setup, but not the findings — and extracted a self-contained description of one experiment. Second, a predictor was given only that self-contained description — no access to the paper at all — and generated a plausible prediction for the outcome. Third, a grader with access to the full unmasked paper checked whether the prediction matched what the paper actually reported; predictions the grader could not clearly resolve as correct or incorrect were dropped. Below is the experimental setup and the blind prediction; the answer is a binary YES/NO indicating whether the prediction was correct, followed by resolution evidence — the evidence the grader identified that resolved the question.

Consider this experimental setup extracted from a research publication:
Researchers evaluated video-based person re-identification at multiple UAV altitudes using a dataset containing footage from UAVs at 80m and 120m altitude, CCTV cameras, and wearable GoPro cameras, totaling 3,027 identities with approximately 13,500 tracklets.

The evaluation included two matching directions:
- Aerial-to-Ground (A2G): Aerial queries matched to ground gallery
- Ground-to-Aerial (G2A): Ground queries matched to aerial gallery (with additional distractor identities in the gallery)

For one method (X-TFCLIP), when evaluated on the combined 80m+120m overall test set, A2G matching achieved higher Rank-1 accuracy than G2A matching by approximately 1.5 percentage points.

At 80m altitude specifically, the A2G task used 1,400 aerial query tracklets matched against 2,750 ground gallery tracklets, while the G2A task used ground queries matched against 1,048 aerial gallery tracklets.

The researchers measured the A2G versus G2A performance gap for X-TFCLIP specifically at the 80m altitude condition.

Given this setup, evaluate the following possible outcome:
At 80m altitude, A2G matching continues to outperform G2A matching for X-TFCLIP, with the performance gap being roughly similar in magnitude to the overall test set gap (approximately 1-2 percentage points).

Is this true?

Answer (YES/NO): NO